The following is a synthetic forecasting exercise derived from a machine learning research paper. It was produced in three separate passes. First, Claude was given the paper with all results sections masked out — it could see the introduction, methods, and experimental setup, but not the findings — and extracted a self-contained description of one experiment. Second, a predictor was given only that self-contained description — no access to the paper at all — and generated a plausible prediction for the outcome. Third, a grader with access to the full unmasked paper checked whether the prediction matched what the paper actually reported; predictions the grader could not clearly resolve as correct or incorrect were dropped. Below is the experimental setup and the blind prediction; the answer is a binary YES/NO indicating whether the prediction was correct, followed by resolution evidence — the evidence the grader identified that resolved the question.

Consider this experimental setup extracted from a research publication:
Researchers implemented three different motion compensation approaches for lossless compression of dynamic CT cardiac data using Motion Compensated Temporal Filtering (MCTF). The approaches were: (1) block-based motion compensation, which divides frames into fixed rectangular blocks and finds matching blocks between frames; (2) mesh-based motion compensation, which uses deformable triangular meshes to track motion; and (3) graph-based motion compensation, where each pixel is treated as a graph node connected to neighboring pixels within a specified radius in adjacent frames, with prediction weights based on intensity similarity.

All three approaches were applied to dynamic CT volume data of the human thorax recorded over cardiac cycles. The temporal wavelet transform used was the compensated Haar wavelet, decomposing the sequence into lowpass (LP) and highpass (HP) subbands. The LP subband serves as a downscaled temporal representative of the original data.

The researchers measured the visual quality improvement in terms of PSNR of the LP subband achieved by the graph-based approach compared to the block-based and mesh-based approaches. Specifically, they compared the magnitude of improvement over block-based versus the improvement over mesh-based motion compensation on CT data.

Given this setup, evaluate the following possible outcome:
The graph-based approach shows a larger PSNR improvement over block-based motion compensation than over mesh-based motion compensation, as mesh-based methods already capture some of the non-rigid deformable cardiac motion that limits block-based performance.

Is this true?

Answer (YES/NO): YES